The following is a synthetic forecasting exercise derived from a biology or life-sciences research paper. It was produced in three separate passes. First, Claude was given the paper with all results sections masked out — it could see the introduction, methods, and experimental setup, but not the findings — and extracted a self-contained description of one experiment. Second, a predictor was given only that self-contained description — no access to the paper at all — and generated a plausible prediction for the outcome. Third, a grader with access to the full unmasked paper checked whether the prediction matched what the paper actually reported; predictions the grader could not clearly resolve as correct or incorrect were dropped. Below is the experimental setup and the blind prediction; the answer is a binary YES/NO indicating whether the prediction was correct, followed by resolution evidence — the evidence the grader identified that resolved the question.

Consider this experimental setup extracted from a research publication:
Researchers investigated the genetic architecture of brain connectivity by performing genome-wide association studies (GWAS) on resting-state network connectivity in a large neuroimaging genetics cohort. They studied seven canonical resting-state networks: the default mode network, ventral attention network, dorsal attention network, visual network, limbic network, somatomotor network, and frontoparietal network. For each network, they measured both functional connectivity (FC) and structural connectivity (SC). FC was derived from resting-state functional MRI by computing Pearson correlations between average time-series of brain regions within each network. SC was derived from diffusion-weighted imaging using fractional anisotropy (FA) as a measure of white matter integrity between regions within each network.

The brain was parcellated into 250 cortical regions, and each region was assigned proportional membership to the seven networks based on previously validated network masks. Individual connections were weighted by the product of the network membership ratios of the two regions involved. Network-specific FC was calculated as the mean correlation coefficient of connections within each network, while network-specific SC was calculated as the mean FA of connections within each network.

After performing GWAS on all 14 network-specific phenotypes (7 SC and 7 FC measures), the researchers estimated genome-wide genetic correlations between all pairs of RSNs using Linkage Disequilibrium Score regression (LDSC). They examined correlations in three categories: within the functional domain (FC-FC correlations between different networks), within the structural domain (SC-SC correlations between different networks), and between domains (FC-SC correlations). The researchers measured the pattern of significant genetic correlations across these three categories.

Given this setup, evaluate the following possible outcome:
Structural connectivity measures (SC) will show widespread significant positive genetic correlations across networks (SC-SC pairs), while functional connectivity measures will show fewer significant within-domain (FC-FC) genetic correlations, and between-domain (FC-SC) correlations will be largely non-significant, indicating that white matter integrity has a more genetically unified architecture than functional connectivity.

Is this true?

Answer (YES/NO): NO